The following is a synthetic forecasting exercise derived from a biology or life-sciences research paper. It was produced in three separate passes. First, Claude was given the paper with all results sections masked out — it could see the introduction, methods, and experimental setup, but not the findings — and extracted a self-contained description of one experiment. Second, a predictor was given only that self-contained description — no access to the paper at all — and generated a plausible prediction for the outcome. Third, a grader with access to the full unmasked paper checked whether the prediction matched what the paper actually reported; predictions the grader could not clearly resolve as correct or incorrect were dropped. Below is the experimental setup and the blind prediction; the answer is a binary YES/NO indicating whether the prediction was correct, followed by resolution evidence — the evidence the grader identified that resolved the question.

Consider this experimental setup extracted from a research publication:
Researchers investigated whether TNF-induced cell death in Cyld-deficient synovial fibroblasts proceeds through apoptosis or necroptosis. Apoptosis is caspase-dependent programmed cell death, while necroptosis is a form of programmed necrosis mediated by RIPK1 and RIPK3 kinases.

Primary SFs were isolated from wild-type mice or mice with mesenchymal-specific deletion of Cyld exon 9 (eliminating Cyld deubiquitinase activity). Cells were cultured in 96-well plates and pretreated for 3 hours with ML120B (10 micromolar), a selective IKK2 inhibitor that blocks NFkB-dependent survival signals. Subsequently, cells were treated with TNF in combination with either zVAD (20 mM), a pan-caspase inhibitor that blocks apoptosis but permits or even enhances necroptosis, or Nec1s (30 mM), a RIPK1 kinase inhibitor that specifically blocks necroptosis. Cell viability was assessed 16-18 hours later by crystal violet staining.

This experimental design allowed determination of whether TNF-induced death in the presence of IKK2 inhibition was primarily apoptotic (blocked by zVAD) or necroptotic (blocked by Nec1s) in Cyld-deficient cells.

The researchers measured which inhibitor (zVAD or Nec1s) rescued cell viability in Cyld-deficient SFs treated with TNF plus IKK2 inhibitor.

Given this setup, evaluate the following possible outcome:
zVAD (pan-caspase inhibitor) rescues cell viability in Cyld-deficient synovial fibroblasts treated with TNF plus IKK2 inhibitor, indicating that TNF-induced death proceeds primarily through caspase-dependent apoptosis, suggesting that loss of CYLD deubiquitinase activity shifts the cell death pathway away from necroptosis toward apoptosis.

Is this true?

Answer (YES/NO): NO